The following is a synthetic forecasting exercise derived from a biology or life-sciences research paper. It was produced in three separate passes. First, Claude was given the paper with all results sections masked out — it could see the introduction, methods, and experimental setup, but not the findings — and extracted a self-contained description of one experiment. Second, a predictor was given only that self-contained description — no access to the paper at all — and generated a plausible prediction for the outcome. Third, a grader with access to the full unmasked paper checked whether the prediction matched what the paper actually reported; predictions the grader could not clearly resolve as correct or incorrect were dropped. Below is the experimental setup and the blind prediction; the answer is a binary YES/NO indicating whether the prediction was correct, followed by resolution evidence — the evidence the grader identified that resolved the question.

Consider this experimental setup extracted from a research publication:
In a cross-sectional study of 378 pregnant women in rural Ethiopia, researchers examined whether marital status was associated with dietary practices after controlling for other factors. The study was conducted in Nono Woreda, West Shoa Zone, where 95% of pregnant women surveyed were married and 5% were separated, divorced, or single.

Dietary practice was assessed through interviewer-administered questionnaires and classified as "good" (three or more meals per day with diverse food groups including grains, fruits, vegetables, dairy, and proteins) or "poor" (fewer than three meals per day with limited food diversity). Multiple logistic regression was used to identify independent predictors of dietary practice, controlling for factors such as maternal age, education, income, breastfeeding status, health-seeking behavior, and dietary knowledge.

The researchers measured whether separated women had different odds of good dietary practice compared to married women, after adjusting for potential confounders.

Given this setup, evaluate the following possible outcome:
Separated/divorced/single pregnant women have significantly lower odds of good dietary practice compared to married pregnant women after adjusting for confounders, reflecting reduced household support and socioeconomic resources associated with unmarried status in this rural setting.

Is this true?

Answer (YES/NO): NO